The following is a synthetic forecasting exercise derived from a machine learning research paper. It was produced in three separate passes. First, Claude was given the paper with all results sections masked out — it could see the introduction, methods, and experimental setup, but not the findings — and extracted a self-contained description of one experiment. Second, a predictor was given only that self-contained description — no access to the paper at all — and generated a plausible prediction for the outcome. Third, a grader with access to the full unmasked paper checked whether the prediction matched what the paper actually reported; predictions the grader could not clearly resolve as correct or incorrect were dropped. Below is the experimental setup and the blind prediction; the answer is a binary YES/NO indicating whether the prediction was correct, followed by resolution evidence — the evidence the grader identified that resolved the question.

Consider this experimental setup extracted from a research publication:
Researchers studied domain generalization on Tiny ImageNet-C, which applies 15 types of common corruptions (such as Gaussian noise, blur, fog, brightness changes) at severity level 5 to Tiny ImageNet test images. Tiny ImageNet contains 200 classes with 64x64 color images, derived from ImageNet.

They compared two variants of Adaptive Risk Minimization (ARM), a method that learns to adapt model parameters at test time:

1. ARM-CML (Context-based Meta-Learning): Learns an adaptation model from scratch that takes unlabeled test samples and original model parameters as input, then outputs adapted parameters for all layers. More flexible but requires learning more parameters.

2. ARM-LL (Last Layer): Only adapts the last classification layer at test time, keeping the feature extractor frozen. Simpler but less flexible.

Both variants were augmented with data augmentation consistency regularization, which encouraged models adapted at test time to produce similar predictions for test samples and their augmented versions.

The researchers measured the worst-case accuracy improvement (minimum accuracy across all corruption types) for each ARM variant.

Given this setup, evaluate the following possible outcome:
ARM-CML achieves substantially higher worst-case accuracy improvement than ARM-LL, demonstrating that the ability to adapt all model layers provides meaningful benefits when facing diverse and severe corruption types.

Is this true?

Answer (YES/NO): YES